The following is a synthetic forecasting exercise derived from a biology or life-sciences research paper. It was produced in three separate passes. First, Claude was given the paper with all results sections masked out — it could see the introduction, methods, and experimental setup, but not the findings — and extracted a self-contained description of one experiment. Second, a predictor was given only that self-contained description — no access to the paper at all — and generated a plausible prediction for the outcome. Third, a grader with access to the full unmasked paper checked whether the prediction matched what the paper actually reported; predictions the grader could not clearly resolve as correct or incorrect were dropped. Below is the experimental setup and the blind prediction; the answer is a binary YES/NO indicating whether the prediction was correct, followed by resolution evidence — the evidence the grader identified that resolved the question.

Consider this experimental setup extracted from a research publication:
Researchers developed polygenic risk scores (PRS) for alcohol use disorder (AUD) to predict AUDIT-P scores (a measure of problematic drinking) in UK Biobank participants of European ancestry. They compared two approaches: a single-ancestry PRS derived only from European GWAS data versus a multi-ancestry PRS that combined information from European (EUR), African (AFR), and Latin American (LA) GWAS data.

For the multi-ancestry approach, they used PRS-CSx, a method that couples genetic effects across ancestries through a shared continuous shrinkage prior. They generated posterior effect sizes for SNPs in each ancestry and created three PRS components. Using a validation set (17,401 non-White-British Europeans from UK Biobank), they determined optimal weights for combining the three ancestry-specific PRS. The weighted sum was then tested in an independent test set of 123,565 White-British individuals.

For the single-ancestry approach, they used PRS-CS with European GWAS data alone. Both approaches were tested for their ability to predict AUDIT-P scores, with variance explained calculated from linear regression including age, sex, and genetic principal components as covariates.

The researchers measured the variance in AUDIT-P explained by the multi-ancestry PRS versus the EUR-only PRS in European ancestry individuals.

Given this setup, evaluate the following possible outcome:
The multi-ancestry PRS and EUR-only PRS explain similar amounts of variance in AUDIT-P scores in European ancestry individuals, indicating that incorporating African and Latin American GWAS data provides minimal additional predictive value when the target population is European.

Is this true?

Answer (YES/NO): NO